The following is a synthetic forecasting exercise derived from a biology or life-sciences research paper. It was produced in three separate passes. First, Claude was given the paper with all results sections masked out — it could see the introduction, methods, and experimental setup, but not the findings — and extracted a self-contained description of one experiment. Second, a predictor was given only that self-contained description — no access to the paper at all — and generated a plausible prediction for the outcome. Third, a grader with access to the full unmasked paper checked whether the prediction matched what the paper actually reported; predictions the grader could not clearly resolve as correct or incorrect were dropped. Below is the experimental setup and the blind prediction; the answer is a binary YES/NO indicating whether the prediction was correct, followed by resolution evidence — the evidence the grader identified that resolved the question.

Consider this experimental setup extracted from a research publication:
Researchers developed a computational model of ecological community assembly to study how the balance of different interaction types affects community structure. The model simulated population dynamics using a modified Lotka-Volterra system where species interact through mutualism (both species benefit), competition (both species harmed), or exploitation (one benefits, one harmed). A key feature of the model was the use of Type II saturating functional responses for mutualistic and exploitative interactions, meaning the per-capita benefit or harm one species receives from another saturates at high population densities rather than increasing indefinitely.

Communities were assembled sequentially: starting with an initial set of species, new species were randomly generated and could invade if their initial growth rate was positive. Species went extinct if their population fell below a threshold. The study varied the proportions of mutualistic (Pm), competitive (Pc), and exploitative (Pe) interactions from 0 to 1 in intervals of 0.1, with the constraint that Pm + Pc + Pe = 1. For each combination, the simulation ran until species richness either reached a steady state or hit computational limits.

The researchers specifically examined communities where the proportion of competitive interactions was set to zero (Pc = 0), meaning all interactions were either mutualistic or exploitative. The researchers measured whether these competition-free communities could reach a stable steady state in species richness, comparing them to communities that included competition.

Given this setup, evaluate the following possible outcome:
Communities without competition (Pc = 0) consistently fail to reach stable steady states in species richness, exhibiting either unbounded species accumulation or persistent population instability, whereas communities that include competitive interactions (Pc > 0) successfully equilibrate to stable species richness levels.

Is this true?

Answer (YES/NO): YES